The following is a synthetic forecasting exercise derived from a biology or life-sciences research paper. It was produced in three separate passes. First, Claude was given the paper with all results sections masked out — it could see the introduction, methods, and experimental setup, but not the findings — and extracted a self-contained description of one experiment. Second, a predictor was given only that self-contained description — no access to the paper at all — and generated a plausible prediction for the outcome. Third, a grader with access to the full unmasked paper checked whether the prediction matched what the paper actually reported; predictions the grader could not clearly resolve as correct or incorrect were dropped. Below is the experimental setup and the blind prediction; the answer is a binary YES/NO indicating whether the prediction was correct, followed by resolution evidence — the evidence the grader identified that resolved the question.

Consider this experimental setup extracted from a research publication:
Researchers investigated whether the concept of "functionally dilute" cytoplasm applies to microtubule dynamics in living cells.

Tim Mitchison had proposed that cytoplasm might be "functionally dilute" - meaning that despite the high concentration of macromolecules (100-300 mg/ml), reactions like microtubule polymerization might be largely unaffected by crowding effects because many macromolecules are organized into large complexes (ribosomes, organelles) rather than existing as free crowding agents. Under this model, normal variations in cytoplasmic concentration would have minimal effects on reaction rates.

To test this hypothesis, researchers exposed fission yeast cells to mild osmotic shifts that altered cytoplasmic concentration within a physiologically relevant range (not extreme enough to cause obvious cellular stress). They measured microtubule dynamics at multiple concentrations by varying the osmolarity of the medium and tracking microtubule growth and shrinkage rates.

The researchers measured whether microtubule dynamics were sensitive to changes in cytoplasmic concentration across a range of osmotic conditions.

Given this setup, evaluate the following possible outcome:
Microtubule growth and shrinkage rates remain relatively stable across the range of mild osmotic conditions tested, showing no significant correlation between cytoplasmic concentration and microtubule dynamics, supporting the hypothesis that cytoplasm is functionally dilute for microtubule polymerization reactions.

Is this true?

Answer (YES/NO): NO